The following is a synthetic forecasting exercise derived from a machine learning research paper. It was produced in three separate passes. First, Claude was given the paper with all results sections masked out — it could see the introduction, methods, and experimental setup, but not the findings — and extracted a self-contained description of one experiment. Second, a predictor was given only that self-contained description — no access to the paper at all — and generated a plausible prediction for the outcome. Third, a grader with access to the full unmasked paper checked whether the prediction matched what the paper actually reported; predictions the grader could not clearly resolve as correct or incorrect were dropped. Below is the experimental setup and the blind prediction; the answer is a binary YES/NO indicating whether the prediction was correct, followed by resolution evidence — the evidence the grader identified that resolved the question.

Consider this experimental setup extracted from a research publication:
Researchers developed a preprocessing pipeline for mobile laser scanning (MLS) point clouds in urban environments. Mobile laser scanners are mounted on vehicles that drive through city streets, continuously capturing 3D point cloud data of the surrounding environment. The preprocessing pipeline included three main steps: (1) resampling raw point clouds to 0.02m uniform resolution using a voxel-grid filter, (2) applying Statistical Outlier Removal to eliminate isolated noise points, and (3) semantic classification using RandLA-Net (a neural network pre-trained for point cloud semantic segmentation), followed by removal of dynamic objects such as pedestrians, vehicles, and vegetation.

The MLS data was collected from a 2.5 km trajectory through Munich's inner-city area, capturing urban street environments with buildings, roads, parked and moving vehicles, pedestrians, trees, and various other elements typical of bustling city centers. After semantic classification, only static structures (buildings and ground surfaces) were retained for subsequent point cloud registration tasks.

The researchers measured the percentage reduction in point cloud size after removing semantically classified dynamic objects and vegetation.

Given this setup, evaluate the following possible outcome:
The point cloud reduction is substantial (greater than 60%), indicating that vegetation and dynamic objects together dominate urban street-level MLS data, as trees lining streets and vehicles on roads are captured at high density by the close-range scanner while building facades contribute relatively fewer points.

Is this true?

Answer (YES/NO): YES